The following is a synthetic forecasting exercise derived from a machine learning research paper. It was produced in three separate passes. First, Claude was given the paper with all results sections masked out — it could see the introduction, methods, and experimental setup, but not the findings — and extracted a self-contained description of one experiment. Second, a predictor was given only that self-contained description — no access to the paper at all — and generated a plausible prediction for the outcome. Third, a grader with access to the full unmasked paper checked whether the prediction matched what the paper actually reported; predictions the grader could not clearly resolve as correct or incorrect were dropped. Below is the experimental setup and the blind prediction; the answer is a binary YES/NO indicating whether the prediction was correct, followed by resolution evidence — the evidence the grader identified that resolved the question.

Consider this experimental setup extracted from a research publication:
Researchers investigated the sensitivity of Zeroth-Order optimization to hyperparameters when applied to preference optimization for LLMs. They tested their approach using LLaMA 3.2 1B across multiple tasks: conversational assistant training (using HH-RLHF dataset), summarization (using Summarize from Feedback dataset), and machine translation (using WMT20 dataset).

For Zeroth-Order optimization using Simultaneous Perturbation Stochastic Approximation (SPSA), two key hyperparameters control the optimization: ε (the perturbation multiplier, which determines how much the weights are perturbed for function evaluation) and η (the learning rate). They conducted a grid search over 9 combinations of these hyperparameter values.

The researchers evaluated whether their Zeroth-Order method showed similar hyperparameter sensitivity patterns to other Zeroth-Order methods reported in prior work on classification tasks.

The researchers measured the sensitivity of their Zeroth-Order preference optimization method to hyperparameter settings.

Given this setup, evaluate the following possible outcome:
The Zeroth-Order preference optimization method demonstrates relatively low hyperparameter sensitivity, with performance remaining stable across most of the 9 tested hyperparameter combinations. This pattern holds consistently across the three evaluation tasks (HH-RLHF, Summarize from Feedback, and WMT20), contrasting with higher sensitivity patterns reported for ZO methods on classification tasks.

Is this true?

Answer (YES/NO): NO